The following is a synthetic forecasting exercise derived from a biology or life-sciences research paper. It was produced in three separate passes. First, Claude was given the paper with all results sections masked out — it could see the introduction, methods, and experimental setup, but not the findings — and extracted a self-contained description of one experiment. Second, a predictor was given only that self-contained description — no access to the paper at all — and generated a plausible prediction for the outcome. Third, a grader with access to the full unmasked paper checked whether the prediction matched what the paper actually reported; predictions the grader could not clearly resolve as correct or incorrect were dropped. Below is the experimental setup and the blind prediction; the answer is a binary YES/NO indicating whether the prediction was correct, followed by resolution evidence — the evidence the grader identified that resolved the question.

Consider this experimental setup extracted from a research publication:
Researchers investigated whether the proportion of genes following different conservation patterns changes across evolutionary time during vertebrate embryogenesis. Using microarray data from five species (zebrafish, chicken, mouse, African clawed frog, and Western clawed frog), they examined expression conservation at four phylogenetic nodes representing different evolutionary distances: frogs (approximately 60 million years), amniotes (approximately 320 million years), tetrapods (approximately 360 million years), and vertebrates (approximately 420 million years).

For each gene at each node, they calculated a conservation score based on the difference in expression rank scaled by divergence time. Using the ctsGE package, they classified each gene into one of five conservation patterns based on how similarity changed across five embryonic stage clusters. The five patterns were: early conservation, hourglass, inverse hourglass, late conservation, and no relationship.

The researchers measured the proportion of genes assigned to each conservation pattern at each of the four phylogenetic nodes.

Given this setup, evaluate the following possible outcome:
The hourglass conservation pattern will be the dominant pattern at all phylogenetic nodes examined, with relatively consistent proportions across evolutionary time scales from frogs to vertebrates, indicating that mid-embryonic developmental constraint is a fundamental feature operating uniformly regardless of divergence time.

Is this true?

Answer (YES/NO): NO